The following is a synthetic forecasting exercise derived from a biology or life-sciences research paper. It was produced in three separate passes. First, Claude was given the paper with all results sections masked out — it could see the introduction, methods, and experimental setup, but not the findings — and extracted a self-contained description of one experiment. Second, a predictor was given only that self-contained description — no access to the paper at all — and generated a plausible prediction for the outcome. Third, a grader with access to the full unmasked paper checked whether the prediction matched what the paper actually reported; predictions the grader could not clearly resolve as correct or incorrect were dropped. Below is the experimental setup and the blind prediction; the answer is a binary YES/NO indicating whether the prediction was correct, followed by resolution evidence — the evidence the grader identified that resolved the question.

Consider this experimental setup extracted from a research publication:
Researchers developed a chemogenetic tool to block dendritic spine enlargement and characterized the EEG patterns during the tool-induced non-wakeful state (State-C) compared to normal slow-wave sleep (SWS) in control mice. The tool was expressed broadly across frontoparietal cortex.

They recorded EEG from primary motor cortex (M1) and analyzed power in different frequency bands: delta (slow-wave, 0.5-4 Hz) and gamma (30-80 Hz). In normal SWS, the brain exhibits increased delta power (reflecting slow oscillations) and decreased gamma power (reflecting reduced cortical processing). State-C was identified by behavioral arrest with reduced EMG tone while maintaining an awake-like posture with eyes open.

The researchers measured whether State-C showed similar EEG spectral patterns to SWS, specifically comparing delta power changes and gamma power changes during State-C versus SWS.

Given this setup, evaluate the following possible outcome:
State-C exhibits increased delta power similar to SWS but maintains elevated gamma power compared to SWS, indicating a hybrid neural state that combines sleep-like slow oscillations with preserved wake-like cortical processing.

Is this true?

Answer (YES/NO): NO